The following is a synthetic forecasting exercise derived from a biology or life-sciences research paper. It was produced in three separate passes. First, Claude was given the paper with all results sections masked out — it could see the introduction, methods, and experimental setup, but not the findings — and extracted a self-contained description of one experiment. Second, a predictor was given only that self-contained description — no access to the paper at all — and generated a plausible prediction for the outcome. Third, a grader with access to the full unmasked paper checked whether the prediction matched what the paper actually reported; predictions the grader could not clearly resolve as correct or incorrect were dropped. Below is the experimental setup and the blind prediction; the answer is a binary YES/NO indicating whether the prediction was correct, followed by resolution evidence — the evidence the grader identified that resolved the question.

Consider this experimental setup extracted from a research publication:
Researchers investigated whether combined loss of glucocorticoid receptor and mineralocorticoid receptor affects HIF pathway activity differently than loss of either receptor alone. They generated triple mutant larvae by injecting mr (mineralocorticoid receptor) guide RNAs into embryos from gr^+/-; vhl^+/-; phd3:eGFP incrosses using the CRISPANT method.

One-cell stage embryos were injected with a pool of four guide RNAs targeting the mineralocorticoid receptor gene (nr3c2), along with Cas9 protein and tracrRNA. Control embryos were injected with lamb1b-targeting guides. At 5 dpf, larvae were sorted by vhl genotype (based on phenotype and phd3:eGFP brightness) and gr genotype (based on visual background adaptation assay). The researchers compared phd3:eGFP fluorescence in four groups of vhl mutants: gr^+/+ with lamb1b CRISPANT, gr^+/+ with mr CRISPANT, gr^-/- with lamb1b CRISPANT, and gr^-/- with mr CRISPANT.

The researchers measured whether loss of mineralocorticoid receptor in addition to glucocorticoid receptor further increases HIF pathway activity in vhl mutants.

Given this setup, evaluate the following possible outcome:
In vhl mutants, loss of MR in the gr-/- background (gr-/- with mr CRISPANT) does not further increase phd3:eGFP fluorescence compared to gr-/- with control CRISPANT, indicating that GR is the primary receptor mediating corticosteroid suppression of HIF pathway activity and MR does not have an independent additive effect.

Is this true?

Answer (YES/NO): NO